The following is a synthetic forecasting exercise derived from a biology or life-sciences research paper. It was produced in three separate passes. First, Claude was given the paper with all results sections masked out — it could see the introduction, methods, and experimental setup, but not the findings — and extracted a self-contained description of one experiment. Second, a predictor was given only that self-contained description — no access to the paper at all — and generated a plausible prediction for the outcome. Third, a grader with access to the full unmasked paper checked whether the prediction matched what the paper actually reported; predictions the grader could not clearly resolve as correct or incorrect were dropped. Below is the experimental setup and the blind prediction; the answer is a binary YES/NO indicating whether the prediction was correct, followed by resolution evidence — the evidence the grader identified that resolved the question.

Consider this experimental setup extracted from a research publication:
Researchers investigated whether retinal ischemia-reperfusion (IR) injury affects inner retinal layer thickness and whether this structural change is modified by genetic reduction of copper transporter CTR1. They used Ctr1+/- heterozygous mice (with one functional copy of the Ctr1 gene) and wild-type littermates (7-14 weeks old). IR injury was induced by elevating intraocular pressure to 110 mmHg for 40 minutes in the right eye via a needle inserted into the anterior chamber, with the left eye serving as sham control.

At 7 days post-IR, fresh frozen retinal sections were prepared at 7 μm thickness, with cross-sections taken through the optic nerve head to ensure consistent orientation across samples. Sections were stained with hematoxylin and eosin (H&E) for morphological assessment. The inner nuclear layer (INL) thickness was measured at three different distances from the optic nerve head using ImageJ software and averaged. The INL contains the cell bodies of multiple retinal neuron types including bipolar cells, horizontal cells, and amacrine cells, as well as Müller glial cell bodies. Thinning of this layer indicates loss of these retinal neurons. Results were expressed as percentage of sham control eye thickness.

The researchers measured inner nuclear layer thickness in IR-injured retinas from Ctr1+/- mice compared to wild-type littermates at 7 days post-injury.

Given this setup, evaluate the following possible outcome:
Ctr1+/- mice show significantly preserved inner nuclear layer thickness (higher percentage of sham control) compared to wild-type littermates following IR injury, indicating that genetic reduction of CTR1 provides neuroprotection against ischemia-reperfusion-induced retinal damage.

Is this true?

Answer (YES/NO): YES